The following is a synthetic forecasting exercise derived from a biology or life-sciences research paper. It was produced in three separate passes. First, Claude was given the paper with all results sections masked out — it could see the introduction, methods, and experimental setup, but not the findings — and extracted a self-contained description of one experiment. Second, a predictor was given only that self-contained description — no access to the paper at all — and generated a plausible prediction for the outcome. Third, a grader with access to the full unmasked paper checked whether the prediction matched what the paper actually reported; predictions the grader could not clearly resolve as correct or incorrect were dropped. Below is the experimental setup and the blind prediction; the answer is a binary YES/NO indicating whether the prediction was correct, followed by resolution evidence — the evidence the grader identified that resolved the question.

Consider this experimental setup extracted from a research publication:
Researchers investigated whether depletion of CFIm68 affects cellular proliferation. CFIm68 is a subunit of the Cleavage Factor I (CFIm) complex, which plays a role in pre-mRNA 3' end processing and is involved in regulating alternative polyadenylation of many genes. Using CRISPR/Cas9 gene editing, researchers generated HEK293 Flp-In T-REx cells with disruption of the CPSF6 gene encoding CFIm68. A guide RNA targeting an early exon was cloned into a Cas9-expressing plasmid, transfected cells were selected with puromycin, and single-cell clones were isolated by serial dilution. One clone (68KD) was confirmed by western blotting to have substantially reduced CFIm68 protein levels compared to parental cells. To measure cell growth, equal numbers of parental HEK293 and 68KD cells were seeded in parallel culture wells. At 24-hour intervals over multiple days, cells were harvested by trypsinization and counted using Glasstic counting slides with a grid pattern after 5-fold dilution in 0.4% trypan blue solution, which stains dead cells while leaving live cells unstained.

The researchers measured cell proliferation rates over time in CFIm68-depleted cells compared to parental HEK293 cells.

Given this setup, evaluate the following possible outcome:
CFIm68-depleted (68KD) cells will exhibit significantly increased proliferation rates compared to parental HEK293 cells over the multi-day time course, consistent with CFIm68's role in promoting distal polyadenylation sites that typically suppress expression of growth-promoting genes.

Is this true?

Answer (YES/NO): NO